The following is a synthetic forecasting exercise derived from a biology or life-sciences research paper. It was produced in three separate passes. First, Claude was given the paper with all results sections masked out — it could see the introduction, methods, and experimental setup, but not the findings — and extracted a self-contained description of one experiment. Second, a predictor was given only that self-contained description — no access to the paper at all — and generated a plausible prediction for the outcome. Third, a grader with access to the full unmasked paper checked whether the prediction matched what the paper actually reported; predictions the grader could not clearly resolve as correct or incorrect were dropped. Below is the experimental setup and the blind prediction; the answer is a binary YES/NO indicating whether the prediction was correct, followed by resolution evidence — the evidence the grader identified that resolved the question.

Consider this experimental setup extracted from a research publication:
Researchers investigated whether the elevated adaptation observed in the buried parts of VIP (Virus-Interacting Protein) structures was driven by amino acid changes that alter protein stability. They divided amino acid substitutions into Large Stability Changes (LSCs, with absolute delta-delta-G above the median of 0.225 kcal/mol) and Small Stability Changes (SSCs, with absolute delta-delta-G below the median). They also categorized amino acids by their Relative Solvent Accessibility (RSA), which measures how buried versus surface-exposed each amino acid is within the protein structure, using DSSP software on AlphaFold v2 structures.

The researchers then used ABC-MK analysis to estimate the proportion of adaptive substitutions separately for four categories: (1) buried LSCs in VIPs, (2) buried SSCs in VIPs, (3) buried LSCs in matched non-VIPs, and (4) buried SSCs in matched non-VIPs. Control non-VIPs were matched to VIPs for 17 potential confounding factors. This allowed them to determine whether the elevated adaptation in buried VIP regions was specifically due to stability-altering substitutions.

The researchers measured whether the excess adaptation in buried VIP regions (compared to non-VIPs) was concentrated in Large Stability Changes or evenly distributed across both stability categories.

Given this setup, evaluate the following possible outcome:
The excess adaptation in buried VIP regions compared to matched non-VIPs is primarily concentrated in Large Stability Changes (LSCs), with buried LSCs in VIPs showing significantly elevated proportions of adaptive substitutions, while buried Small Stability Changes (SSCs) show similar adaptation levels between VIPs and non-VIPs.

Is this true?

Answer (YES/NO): YES